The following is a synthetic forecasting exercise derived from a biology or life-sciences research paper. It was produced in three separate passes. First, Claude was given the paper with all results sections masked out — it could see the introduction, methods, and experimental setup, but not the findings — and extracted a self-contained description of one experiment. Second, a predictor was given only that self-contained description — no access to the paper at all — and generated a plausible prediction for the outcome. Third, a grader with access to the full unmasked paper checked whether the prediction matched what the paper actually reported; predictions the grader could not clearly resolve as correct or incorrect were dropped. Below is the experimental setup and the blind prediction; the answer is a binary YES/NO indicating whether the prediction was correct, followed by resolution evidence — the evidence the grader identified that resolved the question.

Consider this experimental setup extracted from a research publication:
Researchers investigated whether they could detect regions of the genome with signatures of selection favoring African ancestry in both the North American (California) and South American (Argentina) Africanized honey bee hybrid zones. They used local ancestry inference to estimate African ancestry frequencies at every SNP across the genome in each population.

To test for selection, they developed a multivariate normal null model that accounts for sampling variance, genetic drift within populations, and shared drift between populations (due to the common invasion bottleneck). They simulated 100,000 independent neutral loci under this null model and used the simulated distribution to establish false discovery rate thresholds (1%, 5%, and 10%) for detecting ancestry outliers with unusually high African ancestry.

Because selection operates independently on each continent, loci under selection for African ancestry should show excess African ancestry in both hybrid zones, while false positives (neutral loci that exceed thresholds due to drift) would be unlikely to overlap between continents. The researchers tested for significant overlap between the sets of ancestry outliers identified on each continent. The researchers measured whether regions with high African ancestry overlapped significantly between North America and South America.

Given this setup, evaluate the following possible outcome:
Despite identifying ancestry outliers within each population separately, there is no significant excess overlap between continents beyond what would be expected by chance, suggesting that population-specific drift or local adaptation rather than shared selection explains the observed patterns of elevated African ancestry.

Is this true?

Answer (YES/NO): NO